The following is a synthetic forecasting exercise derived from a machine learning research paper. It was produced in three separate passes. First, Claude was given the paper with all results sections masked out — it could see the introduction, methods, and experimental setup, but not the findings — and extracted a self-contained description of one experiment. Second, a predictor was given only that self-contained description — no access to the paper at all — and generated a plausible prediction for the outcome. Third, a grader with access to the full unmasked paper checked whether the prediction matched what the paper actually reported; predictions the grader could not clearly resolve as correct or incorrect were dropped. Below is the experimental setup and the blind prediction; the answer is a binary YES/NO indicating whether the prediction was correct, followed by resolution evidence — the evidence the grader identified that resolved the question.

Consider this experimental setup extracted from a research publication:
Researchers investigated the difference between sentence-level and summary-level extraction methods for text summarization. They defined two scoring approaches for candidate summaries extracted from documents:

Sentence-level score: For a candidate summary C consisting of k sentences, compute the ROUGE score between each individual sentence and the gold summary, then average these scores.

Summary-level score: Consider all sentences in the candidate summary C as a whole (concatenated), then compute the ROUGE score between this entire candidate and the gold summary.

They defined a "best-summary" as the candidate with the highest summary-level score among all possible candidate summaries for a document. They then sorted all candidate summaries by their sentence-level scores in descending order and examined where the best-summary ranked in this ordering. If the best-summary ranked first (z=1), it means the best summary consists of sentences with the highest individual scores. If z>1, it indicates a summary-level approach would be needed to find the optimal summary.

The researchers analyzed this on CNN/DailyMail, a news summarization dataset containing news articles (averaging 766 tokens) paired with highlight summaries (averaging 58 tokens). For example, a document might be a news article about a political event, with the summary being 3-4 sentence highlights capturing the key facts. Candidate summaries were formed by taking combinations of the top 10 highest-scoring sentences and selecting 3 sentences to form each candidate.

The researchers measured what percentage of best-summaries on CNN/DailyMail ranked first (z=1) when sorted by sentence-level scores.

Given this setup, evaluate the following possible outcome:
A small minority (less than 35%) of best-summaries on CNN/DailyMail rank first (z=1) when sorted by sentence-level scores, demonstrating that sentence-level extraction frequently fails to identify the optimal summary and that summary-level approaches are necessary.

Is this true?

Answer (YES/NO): YES